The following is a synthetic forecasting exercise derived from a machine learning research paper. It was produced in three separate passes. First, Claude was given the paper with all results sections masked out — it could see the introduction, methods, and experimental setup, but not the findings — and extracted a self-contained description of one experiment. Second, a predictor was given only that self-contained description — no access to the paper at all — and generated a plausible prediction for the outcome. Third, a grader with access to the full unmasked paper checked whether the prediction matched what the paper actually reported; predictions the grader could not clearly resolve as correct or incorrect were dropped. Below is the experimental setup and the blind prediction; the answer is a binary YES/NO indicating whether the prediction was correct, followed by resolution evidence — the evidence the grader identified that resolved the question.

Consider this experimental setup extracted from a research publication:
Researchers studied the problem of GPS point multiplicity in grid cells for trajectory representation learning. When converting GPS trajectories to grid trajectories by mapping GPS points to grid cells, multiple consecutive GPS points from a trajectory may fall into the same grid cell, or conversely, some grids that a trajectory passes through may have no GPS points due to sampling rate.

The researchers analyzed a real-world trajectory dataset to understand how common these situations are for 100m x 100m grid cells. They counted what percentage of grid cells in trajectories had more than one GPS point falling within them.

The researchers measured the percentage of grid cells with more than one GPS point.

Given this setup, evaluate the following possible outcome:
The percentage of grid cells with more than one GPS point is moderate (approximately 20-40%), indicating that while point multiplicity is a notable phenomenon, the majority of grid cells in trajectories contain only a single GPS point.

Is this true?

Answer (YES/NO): NO